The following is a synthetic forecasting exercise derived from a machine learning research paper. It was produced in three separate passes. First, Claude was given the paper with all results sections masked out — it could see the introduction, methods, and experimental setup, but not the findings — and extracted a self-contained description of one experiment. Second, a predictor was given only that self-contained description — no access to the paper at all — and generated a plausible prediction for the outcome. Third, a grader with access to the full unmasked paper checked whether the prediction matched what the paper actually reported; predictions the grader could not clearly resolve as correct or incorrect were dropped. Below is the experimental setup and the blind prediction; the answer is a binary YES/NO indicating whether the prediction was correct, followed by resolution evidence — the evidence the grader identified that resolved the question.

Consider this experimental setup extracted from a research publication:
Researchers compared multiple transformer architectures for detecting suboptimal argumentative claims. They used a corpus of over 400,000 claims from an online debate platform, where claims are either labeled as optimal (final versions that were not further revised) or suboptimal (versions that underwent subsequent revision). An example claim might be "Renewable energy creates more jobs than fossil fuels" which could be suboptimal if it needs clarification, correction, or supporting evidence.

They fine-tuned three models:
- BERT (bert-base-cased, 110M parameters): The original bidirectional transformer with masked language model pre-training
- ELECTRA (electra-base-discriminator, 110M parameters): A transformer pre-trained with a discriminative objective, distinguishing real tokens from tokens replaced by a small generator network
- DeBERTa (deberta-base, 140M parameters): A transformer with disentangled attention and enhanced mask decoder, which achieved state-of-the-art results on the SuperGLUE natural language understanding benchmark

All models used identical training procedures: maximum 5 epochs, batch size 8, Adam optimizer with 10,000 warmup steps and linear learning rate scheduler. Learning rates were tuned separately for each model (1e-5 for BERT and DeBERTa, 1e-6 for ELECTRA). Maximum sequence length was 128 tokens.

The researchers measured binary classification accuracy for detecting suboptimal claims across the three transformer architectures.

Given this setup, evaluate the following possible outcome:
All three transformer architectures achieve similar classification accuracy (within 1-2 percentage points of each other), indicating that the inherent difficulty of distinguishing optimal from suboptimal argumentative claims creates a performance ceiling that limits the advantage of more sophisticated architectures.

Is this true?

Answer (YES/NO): NO